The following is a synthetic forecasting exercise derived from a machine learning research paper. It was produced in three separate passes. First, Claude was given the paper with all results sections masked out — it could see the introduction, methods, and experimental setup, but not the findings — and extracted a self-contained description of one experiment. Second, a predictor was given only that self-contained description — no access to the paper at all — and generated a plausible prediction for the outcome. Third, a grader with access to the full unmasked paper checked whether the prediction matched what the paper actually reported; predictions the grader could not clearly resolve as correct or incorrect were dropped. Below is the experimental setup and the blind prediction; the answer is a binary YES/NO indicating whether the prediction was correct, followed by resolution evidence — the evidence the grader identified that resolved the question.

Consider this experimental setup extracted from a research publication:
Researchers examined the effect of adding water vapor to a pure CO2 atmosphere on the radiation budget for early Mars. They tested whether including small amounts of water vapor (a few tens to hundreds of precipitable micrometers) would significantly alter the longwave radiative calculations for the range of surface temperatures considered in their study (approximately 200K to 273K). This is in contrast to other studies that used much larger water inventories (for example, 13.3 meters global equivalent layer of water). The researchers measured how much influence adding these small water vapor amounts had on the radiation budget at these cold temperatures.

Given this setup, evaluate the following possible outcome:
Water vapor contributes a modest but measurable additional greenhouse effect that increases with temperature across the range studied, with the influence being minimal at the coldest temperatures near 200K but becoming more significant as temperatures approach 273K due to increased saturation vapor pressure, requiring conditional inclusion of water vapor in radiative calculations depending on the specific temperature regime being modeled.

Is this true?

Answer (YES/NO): NO